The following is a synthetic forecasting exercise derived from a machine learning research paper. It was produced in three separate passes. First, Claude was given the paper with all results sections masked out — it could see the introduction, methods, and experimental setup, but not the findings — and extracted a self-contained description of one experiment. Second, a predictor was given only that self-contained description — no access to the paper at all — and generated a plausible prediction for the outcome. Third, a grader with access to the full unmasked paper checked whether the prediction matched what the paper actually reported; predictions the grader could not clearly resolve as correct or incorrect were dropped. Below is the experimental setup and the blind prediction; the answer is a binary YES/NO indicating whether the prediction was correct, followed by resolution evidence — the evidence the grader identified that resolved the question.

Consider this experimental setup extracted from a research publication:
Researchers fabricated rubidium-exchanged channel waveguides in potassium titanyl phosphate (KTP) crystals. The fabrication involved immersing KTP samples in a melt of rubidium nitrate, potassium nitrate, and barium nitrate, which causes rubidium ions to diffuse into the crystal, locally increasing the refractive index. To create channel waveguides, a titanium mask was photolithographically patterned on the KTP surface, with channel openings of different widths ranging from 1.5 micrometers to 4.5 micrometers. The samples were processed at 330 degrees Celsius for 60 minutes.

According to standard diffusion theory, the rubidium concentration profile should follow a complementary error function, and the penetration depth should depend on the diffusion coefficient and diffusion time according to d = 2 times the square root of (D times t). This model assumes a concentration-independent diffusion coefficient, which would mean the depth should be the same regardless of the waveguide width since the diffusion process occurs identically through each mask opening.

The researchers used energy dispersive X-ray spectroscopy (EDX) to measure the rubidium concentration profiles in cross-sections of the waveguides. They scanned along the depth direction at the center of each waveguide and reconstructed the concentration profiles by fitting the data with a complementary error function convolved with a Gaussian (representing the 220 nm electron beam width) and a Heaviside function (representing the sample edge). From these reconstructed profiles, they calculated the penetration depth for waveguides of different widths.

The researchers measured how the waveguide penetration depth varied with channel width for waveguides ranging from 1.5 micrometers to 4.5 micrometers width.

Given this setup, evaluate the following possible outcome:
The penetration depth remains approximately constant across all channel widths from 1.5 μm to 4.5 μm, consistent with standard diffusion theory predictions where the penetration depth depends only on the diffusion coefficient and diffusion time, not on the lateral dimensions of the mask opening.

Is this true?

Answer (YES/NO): NO